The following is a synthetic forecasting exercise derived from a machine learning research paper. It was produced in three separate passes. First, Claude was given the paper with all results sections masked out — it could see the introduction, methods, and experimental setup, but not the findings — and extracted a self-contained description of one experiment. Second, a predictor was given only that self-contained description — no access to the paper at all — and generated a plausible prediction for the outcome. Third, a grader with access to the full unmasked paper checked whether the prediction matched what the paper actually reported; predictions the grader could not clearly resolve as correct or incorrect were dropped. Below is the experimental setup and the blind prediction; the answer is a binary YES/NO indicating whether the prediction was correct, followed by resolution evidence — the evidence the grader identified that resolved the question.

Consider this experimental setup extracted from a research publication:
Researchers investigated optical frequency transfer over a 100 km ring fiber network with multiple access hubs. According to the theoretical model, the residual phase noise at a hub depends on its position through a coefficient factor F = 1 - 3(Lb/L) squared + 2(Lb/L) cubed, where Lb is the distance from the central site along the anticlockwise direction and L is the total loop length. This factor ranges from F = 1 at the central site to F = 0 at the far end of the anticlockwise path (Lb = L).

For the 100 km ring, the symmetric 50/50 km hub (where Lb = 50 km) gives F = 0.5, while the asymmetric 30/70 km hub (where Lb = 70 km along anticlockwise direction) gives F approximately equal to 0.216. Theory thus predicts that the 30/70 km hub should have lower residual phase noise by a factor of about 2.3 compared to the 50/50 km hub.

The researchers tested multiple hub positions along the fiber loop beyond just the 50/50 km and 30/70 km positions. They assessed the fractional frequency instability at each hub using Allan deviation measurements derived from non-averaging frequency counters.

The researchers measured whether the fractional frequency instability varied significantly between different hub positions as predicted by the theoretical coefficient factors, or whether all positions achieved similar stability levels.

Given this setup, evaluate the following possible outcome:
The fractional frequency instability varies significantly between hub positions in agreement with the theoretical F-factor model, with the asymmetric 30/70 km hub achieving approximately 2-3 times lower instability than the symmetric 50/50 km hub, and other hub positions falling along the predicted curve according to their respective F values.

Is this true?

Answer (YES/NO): NO